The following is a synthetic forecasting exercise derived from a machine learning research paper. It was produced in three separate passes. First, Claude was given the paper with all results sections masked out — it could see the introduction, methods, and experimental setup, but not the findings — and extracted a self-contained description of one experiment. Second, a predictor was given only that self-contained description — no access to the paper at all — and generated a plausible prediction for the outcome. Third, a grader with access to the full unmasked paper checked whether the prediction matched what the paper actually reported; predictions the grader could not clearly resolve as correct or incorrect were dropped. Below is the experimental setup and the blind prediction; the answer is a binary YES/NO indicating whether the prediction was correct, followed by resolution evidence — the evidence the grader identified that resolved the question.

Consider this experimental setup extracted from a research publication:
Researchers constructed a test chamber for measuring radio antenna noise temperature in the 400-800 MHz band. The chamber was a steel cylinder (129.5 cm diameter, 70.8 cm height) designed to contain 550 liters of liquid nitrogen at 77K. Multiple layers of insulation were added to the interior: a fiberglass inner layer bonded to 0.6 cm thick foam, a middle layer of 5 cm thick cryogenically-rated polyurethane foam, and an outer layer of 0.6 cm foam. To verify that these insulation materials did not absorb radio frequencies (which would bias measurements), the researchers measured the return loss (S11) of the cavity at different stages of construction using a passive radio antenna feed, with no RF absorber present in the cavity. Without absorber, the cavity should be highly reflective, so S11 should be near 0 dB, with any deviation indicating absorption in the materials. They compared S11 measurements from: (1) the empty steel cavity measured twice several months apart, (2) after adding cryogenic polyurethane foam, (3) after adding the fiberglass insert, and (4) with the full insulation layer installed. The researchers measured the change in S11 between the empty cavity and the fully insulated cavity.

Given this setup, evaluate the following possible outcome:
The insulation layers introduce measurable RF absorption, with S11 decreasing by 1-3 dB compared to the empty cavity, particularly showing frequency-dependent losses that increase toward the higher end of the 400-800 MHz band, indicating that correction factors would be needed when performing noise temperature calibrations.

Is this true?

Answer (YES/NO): NO